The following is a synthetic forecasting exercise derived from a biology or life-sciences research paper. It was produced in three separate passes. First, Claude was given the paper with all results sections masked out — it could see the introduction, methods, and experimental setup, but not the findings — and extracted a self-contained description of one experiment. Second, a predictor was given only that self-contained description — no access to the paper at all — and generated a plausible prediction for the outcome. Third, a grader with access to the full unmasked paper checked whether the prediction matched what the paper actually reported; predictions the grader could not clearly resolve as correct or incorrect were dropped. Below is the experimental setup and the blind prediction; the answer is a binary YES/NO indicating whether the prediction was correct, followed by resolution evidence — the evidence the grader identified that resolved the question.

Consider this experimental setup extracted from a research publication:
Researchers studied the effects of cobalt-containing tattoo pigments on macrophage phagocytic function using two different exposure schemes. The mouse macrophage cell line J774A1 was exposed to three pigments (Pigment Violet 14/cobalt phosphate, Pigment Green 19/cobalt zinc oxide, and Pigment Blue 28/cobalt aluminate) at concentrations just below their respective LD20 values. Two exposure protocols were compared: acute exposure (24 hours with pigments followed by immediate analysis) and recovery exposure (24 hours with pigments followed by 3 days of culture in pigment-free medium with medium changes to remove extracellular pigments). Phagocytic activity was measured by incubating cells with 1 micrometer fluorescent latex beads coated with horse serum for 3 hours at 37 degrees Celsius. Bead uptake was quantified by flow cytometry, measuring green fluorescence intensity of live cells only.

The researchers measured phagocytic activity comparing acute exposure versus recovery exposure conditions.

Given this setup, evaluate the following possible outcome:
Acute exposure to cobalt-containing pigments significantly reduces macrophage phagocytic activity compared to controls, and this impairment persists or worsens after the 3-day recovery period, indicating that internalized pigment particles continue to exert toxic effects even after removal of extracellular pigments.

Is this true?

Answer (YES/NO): NO